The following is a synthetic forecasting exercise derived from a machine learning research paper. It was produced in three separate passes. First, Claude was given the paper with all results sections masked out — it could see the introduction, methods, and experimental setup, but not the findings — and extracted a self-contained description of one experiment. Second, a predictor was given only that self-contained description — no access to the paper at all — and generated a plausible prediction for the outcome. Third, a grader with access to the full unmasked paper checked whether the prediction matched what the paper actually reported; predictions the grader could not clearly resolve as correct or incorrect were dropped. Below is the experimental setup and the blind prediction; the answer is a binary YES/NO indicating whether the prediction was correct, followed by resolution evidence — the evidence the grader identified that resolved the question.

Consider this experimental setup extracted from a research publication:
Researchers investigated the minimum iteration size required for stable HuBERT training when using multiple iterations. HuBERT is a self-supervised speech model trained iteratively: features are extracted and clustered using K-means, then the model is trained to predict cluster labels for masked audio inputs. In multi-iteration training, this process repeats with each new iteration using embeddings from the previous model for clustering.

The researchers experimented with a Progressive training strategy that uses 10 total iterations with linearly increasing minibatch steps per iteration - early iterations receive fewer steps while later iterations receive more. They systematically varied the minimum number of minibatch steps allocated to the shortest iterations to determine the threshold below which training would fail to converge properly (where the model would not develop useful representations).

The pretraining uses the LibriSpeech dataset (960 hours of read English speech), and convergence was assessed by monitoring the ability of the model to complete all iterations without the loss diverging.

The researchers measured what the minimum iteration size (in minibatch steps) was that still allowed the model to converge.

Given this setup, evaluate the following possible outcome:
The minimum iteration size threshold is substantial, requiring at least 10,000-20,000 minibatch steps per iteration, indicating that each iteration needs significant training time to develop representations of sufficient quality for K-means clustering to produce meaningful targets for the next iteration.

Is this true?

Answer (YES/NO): YES